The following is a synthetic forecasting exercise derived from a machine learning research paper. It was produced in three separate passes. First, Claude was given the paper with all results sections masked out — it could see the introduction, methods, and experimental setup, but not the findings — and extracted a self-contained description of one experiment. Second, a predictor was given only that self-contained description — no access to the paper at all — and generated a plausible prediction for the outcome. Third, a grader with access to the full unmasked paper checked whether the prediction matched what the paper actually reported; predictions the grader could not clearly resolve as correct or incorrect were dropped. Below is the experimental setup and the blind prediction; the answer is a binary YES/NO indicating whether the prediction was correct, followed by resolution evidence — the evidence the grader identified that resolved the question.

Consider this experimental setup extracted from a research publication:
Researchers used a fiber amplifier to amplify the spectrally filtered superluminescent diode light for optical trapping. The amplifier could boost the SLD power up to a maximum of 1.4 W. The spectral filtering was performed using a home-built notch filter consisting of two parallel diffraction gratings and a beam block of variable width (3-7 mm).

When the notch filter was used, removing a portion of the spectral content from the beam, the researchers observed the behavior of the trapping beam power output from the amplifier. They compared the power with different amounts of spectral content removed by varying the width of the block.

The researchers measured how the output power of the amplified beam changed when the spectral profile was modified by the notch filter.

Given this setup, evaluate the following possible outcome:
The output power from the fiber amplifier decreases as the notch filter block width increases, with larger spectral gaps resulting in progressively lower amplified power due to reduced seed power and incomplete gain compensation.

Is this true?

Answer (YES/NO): NO